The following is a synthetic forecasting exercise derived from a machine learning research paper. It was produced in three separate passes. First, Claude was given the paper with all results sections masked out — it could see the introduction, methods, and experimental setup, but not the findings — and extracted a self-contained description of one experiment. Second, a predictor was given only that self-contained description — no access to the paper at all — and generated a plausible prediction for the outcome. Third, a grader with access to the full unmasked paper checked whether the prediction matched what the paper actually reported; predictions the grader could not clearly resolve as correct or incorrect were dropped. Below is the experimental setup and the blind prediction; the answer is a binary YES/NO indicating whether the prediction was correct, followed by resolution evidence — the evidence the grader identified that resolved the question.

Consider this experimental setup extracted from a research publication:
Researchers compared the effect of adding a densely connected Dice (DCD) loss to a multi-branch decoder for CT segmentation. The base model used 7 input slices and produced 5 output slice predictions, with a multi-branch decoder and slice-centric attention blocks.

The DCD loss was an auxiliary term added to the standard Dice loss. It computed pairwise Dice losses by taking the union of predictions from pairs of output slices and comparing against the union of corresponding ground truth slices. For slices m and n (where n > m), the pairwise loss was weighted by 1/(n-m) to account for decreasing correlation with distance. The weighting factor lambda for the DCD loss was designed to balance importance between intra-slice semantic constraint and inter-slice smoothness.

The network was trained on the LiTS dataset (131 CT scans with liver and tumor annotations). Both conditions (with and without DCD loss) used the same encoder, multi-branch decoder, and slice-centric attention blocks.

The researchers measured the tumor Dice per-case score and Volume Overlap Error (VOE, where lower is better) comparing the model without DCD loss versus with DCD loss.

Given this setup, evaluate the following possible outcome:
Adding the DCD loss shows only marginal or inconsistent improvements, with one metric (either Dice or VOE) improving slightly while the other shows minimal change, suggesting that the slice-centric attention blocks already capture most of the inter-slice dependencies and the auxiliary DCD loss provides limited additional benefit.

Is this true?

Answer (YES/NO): NO